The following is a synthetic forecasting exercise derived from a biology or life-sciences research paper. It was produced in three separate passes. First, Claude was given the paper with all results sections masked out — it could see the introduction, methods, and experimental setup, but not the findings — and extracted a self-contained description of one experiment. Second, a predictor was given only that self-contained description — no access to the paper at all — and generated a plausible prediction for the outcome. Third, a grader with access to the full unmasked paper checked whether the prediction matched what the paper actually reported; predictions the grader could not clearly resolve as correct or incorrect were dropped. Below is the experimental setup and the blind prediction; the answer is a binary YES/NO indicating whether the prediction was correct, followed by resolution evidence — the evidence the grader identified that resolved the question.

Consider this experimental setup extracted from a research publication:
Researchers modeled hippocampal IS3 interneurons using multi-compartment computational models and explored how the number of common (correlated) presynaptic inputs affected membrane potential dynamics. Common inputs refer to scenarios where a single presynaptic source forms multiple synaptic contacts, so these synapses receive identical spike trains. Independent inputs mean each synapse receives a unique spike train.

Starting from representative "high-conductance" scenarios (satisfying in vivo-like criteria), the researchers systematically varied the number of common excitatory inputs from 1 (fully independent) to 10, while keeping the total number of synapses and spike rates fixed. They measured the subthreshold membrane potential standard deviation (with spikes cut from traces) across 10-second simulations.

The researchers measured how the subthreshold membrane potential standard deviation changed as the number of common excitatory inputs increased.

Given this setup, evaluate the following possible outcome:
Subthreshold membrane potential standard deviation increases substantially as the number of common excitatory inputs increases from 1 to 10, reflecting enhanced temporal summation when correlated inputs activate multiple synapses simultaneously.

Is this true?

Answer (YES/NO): YES